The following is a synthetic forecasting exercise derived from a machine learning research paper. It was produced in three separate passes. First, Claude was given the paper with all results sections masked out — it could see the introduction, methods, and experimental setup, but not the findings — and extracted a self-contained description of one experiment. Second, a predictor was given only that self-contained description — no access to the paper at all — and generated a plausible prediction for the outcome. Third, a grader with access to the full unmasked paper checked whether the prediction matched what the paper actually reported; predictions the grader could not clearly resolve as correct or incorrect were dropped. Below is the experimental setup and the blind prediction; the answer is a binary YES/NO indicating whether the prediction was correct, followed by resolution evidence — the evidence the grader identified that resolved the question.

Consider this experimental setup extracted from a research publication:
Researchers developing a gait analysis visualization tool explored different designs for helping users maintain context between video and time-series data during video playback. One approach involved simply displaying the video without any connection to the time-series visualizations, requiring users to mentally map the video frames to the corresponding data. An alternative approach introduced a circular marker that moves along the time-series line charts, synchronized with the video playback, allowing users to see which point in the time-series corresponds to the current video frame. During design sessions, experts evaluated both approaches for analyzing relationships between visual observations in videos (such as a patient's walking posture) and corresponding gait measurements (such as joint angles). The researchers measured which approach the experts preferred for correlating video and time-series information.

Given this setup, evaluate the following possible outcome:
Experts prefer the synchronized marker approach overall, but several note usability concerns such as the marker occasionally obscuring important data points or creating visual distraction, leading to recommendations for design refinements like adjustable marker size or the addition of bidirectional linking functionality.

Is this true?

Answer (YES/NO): NO